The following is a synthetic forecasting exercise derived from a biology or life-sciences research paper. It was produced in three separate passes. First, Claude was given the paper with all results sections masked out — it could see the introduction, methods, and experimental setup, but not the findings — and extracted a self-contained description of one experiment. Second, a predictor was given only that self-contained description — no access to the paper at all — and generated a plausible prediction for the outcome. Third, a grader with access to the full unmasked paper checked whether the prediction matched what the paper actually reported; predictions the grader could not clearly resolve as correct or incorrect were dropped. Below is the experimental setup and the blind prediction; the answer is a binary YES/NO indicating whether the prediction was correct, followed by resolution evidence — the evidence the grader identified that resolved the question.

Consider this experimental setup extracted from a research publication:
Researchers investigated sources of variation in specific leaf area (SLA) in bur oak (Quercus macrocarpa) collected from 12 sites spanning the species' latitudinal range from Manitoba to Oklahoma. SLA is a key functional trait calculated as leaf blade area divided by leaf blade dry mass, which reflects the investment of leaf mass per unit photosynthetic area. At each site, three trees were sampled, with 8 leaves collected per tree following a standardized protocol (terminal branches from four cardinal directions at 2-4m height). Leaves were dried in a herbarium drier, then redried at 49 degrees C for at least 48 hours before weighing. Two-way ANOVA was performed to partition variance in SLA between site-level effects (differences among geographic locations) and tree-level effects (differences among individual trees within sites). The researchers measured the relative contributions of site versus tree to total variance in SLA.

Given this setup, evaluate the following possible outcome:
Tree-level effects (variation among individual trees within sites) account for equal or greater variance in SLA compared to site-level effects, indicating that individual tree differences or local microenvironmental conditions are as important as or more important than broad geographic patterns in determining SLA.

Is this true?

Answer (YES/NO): NO